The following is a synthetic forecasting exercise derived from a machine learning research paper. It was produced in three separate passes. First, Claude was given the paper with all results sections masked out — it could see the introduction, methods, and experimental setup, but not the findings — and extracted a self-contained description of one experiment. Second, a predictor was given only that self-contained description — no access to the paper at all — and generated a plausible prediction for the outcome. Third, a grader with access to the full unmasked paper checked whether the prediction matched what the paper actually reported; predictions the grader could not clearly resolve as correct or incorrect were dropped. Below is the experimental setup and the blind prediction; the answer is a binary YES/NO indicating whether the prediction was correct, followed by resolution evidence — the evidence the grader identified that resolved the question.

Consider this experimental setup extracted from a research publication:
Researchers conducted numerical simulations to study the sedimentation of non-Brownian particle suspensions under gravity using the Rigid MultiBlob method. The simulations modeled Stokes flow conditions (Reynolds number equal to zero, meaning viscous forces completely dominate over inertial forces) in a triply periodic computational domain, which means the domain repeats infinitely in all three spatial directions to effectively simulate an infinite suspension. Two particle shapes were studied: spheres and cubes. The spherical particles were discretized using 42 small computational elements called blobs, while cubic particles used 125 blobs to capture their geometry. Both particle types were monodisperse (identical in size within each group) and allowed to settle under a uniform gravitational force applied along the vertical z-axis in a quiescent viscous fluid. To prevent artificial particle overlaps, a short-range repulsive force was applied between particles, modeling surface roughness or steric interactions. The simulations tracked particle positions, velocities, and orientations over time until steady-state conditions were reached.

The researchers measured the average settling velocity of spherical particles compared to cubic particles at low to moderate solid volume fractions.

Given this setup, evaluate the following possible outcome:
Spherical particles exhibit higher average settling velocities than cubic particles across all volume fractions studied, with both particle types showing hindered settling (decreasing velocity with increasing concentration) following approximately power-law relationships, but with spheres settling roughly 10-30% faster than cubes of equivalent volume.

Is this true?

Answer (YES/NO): NO